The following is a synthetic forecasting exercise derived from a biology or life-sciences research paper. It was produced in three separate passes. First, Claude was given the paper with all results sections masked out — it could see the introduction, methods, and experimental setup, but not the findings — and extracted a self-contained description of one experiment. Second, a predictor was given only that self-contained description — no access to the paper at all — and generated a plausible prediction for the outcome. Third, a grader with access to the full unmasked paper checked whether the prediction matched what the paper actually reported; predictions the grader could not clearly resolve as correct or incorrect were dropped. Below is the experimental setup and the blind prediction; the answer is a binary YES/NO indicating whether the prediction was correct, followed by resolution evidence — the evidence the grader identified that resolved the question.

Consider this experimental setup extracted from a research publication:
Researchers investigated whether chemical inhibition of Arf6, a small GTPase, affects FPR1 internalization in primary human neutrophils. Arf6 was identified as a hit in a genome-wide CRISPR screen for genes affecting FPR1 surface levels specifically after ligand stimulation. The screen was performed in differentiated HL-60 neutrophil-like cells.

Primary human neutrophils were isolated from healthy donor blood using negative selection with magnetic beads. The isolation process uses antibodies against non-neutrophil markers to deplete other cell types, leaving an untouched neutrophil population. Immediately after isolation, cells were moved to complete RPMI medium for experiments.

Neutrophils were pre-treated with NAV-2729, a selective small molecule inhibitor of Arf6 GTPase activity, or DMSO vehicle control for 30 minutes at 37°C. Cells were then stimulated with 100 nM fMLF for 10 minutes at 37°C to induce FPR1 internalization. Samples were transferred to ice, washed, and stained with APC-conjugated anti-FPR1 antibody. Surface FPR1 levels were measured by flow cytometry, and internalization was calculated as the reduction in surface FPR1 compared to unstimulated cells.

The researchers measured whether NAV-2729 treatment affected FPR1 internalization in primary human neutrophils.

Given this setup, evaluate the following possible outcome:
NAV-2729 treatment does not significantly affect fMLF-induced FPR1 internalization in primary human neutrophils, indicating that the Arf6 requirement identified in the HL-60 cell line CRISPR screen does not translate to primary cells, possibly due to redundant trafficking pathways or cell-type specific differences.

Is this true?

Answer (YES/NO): NO